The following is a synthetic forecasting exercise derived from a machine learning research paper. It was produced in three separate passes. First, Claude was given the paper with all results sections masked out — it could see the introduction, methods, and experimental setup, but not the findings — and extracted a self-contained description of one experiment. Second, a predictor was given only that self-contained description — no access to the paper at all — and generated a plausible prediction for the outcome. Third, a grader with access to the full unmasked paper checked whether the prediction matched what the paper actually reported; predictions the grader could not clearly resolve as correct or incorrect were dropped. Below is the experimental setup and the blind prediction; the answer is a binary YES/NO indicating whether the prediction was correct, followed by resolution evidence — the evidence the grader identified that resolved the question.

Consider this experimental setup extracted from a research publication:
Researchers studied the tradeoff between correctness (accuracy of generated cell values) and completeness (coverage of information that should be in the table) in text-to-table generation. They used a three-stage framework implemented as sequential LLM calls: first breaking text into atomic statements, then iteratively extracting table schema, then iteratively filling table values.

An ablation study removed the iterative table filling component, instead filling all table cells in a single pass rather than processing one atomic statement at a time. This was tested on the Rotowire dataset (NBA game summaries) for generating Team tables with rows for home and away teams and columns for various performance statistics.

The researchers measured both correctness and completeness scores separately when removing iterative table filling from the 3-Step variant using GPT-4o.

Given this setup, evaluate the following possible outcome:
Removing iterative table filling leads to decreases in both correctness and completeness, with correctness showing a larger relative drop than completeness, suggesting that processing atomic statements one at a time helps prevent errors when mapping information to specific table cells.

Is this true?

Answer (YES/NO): NO